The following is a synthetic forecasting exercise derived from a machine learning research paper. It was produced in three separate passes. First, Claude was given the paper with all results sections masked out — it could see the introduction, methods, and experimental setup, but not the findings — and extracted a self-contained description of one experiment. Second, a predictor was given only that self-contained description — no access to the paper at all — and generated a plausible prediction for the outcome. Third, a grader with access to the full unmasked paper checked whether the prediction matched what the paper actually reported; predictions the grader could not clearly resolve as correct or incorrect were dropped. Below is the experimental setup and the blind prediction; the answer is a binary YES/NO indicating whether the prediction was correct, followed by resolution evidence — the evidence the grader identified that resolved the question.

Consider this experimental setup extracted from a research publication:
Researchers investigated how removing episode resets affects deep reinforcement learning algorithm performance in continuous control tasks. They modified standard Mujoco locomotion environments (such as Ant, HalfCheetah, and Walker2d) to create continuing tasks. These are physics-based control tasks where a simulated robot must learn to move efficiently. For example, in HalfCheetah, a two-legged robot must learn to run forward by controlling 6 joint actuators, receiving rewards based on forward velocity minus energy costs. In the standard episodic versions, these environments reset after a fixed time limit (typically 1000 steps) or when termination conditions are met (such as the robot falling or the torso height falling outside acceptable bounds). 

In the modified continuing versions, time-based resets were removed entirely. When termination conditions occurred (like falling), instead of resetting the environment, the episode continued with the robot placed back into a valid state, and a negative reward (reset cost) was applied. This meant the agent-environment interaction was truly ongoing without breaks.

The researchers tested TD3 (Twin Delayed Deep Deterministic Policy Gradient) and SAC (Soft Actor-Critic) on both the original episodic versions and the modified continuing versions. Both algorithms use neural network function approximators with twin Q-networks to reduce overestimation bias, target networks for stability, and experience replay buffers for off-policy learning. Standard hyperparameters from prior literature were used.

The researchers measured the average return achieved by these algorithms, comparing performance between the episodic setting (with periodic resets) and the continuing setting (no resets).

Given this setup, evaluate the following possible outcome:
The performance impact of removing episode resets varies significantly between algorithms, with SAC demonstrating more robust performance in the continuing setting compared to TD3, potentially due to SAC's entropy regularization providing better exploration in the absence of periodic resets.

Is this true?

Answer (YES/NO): NO